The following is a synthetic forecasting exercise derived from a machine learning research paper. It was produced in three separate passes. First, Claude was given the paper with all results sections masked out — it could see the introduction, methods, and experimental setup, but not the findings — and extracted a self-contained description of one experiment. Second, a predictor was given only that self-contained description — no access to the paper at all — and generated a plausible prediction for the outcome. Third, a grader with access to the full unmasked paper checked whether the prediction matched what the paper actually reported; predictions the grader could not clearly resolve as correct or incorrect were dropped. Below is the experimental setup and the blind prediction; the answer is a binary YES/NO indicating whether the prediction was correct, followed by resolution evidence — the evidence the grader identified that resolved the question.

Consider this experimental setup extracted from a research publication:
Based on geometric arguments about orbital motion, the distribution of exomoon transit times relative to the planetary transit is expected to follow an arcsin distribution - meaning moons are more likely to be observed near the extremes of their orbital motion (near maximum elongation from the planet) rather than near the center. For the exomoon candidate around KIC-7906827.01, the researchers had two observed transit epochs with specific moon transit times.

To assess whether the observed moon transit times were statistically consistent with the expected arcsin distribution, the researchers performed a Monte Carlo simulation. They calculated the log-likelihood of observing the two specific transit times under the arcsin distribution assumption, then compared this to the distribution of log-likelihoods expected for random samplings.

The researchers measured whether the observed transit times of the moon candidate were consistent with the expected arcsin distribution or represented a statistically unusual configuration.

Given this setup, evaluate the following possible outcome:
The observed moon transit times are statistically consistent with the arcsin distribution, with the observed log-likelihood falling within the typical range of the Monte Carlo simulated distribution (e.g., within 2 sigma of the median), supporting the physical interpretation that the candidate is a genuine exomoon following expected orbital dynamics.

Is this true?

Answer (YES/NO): YES